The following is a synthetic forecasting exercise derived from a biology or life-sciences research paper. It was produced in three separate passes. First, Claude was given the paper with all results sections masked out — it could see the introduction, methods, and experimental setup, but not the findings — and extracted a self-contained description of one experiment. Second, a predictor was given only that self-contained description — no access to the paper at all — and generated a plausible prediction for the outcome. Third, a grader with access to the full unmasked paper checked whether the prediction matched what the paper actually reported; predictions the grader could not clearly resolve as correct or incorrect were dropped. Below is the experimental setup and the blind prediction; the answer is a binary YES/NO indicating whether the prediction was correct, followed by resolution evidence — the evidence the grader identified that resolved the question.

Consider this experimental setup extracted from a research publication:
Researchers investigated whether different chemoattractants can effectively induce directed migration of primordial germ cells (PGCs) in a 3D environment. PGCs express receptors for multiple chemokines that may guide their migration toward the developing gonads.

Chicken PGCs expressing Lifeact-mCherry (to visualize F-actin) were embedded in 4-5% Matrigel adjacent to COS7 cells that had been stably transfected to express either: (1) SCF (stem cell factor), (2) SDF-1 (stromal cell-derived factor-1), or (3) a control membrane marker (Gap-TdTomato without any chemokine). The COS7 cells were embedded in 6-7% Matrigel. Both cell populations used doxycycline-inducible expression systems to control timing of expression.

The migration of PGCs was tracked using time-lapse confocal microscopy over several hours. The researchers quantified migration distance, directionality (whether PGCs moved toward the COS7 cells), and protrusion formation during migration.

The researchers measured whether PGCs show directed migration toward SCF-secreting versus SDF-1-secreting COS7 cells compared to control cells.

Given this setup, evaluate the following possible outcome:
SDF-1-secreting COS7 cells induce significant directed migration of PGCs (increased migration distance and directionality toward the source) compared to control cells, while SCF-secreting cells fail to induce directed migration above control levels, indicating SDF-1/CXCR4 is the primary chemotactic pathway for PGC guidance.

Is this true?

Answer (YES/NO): NO